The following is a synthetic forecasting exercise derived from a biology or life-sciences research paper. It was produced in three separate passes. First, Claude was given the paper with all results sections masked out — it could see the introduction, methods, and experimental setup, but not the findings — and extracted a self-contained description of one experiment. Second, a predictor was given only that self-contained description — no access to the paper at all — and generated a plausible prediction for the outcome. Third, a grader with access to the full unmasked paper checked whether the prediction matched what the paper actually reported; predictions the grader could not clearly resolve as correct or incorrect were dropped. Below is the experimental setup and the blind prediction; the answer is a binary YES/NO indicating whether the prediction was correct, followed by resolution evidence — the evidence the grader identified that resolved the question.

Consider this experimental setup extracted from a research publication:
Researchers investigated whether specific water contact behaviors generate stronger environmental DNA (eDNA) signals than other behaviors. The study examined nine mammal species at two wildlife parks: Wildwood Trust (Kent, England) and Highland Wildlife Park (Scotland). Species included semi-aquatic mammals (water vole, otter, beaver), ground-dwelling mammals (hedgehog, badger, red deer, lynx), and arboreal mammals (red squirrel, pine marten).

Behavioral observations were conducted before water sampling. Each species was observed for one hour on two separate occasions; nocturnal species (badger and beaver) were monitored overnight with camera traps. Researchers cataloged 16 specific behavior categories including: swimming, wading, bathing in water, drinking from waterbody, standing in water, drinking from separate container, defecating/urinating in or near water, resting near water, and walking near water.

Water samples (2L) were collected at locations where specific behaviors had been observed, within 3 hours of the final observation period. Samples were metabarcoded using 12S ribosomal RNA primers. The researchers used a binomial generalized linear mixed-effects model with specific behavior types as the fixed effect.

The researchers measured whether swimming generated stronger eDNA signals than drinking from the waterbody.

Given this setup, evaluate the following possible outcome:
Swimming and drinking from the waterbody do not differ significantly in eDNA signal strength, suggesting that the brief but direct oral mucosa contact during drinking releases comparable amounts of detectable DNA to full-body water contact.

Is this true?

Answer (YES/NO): YES